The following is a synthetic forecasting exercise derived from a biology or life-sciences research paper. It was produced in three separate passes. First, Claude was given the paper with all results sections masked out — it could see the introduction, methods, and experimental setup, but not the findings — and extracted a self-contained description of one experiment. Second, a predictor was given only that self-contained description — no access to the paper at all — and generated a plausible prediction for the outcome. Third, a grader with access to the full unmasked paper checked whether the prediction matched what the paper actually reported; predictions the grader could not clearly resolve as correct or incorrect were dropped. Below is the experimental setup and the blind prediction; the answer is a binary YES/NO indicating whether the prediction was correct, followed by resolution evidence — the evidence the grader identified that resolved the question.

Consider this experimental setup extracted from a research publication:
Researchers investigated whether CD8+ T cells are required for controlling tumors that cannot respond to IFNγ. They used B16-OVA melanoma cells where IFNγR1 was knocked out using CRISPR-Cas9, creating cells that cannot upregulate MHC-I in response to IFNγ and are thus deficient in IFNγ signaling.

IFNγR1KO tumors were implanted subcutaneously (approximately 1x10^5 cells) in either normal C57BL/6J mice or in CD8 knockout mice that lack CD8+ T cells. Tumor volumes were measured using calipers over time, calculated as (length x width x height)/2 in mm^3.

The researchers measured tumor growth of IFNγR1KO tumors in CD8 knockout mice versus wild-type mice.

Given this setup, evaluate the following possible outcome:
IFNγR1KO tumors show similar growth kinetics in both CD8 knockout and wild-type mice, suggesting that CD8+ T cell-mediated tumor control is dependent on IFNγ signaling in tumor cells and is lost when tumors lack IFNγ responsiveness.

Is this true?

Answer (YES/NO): NO